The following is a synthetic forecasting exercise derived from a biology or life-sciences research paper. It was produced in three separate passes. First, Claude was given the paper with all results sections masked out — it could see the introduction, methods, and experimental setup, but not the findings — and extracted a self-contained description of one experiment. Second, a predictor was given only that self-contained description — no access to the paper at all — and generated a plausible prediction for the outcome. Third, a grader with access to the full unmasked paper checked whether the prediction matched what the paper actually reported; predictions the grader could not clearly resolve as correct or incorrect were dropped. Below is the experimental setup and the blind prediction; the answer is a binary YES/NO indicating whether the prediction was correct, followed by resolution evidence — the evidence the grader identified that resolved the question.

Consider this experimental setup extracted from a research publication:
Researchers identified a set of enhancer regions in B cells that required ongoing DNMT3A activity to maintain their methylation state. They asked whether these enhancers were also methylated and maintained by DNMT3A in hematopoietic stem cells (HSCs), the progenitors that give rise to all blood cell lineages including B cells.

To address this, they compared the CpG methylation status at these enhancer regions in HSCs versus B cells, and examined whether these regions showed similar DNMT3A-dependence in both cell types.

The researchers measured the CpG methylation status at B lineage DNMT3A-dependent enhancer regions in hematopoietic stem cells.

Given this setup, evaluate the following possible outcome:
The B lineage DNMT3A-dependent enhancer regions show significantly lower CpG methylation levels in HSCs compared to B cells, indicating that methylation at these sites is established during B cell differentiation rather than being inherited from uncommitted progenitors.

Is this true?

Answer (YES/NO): NO